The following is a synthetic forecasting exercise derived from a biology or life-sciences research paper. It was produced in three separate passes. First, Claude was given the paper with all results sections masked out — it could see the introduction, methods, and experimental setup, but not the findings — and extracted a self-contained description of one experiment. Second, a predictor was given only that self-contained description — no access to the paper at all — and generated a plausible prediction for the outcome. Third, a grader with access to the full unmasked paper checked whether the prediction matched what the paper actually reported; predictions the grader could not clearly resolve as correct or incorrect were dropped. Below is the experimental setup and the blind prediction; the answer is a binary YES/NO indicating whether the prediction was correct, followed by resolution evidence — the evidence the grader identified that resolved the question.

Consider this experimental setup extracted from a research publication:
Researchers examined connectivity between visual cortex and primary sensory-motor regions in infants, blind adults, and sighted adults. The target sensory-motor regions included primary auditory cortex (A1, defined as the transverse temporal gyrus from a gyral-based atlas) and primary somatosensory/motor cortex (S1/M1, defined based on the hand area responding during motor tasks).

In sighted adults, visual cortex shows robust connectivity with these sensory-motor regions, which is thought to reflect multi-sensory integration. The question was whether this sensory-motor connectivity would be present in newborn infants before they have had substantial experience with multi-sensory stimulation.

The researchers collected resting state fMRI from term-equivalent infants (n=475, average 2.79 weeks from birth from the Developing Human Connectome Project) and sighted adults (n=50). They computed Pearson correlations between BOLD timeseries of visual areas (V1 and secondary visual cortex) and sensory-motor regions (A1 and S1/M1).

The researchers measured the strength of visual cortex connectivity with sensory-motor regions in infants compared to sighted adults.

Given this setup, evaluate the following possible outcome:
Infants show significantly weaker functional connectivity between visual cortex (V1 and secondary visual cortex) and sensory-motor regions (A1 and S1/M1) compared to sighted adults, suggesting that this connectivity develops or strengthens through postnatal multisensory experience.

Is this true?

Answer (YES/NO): YES